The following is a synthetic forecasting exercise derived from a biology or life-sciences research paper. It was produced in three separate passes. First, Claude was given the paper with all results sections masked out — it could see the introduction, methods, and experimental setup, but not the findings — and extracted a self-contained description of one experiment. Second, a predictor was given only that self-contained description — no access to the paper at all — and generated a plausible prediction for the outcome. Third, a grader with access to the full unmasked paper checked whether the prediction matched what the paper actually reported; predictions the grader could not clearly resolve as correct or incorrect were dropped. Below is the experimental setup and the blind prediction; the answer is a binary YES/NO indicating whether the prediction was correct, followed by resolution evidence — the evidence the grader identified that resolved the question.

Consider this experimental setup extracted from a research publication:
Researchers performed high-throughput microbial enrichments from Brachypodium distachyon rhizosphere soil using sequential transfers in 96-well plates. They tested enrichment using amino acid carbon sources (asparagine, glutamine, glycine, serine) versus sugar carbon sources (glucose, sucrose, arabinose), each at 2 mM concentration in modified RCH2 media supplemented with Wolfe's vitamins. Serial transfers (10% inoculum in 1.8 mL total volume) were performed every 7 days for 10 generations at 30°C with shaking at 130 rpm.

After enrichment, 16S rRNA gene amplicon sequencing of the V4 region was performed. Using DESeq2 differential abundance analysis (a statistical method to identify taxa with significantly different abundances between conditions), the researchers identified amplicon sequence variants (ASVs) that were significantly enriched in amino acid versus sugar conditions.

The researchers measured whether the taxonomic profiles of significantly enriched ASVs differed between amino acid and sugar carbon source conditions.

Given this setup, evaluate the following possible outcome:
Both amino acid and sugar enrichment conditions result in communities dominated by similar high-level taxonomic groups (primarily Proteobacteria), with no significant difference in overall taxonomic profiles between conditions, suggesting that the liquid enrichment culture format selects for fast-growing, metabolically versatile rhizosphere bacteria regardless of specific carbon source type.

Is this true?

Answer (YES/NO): NO